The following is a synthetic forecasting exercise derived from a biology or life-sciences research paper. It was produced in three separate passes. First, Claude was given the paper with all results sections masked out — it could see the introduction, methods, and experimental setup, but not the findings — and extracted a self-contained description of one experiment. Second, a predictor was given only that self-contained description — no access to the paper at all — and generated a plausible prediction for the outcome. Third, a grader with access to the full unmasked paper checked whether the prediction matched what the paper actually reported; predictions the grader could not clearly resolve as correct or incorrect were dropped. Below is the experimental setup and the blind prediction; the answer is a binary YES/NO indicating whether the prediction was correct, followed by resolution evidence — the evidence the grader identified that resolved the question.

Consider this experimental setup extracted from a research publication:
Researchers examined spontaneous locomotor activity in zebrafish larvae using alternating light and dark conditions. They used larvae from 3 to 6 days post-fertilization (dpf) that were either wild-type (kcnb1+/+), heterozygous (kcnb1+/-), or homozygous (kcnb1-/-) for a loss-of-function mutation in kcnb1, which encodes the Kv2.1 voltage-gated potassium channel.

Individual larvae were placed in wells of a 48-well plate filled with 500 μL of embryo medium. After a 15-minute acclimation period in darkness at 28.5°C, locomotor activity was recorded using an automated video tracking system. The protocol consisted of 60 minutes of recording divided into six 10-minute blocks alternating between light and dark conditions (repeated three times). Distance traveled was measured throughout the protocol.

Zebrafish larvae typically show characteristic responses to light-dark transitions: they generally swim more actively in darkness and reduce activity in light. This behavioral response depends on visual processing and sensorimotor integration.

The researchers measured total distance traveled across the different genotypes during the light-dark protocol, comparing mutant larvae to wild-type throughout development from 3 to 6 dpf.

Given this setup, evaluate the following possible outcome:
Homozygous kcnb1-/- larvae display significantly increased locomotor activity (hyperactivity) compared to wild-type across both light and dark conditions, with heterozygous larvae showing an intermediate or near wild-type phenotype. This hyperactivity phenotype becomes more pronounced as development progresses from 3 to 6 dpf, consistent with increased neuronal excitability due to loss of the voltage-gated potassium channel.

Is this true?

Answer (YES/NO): YES